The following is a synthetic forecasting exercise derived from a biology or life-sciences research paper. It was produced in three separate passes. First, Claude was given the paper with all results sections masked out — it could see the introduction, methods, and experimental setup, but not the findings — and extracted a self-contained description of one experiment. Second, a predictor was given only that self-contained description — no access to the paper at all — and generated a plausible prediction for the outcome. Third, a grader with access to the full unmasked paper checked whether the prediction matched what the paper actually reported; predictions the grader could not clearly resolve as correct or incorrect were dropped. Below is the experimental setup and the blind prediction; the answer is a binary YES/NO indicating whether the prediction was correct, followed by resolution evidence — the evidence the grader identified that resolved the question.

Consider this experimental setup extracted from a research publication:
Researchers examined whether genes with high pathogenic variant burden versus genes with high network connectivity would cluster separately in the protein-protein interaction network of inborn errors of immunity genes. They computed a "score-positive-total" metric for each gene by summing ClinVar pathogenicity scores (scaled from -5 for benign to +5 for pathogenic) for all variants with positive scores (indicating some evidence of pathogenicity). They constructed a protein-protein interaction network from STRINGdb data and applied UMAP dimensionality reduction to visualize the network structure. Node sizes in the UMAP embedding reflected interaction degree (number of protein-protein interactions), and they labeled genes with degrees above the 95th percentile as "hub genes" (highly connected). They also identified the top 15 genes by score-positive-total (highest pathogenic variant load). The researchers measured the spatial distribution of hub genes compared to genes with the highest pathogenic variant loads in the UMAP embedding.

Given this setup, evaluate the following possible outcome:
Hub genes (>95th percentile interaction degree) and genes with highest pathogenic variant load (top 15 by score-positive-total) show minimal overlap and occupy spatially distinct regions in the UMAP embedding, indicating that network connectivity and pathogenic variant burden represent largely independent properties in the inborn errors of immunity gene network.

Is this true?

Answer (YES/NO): YES